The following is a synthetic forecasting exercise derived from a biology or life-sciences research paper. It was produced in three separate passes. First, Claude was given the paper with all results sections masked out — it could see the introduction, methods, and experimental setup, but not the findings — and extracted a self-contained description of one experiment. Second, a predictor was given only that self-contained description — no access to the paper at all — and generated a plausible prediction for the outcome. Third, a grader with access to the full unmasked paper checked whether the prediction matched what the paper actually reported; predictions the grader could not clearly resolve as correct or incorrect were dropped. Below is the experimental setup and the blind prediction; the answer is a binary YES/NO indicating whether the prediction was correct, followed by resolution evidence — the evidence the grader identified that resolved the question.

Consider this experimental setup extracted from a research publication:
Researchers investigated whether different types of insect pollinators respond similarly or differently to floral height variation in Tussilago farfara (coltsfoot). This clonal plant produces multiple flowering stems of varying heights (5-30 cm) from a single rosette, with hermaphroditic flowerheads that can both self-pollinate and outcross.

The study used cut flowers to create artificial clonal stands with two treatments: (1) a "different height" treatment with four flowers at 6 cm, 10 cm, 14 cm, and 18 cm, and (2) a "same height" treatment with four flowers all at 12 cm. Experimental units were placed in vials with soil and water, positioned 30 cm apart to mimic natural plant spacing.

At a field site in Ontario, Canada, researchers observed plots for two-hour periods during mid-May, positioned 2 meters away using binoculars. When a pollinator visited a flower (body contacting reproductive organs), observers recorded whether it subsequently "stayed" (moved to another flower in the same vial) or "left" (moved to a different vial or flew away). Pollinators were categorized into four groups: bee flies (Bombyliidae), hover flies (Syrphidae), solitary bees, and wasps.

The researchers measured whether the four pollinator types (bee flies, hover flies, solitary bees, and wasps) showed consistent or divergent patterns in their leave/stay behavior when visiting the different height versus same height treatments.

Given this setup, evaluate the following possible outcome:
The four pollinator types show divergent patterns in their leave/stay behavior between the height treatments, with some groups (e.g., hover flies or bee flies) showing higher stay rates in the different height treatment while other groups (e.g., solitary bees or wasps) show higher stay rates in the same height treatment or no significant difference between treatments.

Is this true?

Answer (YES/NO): NO